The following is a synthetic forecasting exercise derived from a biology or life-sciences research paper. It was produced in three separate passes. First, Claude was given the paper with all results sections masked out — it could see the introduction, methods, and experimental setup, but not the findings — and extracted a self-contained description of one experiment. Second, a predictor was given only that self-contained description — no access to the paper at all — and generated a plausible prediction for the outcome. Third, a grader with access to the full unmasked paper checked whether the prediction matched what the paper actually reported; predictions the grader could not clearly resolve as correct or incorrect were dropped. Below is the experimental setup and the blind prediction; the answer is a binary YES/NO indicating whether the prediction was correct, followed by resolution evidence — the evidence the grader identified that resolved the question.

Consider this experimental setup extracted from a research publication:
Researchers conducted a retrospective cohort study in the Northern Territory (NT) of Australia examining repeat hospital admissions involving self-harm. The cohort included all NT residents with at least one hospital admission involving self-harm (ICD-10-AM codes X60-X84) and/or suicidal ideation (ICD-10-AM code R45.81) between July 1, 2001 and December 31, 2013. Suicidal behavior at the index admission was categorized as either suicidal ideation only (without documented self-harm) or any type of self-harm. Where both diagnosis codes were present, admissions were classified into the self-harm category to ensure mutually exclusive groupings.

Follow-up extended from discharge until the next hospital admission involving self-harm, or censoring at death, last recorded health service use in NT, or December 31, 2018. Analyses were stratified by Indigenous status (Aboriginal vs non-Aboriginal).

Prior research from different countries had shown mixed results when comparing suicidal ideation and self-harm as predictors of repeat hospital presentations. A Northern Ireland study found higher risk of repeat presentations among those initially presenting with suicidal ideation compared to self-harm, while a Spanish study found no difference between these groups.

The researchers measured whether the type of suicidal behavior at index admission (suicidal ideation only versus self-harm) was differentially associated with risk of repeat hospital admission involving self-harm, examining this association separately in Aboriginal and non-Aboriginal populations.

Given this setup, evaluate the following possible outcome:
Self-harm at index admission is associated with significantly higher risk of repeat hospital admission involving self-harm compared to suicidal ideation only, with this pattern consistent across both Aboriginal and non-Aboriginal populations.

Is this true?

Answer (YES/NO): NO